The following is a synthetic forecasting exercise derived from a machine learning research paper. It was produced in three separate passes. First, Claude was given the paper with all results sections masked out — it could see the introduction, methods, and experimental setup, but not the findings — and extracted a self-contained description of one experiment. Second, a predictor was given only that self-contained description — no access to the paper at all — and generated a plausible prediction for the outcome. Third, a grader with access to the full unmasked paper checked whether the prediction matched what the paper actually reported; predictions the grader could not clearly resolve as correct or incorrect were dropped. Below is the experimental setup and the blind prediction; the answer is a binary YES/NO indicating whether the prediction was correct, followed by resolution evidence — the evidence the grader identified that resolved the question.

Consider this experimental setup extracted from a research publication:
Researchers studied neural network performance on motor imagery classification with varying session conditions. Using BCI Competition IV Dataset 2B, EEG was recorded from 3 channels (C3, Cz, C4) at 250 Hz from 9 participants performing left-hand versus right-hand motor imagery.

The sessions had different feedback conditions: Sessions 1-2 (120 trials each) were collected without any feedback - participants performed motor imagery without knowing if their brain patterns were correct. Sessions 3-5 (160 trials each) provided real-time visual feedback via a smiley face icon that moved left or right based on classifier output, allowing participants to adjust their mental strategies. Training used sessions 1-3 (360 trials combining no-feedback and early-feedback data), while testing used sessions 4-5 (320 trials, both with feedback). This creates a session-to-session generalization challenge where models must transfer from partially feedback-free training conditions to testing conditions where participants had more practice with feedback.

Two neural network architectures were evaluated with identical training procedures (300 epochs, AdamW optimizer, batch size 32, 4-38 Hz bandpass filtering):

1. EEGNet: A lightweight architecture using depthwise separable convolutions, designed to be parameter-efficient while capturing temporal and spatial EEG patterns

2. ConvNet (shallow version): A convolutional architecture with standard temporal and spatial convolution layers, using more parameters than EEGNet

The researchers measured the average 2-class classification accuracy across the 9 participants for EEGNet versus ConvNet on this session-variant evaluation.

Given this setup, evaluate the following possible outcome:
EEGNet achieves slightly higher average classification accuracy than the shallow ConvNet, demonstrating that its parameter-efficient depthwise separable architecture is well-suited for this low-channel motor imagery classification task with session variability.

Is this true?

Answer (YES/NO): YES